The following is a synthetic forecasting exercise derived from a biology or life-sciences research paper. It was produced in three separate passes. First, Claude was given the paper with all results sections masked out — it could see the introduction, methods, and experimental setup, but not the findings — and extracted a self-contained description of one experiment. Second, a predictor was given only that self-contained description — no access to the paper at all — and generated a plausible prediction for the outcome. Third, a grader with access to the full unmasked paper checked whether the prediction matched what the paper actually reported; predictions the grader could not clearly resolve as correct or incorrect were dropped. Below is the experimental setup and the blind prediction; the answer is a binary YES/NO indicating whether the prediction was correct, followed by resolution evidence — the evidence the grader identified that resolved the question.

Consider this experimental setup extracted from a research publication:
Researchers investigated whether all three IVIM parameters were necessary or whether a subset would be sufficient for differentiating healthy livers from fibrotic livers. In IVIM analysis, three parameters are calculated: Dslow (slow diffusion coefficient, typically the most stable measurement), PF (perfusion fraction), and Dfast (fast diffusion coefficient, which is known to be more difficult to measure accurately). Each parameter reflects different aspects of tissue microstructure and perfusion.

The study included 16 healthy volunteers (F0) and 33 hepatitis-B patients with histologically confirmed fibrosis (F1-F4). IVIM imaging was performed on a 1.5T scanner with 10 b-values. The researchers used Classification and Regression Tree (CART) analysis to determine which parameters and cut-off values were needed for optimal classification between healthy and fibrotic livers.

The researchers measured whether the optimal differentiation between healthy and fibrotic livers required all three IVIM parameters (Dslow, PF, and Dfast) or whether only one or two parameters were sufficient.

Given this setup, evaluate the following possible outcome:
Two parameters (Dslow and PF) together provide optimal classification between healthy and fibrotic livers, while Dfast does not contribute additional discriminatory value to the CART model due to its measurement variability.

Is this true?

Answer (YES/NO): NO